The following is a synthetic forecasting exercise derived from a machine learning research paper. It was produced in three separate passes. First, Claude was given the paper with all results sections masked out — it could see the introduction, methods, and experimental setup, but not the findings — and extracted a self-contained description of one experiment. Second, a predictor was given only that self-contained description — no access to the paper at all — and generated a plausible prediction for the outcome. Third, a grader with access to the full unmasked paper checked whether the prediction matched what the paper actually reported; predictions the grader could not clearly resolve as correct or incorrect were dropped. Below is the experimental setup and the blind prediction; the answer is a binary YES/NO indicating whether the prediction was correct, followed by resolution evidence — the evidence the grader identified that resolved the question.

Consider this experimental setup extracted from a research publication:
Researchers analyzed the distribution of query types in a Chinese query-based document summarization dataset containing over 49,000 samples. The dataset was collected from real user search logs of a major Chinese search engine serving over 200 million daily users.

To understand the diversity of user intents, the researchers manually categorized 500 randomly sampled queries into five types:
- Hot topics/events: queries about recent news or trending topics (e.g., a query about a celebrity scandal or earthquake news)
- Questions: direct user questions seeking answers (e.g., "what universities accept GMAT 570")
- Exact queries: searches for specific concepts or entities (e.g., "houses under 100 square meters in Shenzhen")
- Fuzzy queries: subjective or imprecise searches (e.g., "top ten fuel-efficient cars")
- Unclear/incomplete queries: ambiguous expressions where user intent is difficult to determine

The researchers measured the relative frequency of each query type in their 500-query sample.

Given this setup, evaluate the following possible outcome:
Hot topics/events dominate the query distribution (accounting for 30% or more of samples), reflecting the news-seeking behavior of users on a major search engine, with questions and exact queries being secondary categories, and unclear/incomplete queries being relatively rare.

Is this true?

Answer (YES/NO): NO